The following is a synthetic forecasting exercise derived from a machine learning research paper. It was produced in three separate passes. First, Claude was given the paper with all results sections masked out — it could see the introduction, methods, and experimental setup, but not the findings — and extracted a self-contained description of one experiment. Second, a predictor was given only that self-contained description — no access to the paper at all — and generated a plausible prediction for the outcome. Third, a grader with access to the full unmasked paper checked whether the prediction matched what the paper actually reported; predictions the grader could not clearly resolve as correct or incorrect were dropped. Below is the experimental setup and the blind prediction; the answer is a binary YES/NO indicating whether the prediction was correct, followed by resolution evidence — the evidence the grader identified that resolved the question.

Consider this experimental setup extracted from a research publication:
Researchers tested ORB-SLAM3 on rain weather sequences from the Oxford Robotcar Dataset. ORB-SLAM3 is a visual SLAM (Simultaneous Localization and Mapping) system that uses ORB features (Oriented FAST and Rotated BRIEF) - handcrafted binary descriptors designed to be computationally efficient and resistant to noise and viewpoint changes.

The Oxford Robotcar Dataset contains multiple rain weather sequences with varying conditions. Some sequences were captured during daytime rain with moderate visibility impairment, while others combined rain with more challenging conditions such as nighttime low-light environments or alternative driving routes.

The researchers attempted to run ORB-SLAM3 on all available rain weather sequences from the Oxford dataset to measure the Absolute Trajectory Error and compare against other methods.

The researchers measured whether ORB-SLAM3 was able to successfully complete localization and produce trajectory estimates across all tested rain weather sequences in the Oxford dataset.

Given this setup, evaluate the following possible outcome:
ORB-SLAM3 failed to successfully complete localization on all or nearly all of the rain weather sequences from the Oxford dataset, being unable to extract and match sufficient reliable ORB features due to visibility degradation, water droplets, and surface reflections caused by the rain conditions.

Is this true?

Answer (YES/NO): NO